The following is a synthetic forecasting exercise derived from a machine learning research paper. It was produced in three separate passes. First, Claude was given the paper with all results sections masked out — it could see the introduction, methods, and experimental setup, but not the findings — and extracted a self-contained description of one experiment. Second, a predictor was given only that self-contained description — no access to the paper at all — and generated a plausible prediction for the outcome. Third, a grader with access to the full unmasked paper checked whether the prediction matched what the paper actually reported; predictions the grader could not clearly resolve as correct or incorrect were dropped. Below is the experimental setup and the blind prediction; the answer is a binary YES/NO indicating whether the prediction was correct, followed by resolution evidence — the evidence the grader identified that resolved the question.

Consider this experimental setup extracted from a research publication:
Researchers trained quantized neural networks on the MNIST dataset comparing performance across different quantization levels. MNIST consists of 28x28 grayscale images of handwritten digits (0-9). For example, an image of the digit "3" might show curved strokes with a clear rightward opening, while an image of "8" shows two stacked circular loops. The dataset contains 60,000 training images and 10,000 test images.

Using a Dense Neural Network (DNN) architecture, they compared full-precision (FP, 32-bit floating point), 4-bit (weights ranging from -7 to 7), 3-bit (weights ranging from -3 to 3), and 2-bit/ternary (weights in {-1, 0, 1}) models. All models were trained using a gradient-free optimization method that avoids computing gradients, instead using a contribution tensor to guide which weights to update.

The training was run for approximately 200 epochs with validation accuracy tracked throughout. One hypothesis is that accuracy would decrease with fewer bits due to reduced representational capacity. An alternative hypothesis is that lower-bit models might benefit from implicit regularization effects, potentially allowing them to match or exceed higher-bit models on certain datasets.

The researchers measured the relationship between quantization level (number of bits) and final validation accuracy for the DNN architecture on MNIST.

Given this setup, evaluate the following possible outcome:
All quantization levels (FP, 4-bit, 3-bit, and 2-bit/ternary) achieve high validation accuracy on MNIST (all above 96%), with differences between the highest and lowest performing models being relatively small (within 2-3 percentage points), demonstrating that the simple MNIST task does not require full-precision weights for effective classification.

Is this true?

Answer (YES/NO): NO